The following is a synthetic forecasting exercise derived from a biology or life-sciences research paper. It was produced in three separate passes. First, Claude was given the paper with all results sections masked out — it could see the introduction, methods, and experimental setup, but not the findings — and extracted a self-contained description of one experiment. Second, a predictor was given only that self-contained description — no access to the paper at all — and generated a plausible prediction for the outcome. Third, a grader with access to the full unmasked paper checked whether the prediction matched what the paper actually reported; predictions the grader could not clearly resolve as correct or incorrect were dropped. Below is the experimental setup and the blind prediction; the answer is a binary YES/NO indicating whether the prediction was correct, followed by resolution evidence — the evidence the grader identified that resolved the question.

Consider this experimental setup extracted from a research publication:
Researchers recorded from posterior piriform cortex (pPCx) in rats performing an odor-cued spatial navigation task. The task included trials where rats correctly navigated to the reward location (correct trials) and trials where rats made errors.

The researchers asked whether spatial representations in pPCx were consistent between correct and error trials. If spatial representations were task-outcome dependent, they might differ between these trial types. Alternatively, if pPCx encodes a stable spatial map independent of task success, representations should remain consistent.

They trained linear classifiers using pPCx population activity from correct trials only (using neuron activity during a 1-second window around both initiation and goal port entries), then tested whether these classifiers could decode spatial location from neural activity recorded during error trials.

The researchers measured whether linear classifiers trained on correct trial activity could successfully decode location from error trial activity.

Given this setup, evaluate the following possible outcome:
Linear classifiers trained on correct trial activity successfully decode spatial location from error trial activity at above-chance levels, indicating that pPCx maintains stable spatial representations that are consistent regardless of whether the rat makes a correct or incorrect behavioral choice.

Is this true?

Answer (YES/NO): YES